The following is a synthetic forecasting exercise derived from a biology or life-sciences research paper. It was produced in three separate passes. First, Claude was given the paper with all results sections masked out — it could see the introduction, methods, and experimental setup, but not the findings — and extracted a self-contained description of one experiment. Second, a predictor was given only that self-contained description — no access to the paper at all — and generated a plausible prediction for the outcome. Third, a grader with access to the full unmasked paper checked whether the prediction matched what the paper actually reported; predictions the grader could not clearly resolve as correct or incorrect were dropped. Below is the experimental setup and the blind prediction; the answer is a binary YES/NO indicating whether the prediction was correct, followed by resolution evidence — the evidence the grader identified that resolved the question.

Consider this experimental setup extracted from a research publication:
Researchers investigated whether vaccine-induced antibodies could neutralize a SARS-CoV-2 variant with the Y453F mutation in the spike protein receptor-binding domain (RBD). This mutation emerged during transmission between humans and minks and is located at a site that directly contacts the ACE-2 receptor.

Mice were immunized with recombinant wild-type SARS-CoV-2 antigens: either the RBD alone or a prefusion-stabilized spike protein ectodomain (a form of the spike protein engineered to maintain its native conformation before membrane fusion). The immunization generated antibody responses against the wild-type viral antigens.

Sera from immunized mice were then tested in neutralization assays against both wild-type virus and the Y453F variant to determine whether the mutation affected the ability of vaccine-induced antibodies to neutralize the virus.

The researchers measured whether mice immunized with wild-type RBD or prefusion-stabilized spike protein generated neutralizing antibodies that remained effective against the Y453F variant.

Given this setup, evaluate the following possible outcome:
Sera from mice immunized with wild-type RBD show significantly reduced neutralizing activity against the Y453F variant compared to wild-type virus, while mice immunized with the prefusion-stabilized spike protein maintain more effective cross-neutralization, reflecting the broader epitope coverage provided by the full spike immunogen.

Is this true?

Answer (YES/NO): NO